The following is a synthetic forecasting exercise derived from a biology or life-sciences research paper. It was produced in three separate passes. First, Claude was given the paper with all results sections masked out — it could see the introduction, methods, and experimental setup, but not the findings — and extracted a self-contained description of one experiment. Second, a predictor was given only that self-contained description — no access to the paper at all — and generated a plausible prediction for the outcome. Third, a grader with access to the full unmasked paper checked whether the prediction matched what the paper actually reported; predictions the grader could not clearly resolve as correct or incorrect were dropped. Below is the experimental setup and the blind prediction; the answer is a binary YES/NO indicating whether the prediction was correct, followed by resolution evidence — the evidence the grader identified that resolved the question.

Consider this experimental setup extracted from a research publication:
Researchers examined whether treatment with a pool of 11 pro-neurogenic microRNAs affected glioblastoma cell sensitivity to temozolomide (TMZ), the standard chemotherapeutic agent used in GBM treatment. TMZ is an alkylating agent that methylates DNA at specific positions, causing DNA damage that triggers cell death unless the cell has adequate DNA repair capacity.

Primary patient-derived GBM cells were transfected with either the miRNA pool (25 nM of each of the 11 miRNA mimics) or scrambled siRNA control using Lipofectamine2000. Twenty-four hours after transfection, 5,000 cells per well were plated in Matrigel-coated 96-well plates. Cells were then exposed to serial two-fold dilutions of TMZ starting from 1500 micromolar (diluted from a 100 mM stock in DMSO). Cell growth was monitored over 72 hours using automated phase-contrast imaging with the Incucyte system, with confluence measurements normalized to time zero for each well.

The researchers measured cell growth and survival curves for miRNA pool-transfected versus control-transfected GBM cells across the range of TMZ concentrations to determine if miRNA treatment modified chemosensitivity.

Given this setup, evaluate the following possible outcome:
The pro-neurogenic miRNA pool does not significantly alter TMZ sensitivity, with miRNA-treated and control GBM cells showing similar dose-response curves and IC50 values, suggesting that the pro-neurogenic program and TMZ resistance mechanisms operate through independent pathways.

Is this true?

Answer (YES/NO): NO